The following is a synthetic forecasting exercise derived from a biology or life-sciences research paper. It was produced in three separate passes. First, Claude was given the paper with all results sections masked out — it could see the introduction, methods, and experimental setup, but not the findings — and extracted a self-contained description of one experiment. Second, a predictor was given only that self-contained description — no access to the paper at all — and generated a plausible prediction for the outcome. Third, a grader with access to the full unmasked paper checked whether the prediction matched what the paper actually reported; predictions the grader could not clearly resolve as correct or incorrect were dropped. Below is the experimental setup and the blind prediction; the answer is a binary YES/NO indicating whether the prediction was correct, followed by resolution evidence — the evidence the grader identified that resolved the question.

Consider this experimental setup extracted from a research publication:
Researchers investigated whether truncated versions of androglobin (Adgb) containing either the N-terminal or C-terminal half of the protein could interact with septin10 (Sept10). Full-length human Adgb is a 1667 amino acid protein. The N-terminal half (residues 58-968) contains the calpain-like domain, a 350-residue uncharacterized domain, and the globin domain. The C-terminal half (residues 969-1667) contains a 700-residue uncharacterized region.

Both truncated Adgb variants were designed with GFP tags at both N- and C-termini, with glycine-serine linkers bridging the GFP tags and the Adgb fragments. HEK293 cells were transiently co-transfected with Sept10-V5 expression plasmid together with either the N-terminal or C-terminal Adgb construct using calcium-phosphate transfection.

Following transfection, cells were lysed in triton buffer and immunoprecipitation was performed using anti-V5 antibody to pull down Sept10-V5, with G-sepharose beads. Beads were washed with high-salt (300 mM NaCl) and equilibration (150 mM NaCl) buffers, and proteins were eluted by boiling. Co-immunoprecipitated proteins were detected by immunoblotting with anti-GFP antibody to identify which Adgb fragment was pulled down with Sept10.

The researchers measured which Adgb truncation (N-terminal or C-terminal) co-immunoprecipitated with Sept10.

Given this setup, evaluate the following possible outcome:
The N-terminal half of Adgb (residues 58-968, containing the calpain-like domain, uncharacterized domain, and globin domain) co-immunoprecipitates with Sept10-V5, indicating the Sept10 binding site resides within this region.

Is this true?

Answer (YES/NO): NO